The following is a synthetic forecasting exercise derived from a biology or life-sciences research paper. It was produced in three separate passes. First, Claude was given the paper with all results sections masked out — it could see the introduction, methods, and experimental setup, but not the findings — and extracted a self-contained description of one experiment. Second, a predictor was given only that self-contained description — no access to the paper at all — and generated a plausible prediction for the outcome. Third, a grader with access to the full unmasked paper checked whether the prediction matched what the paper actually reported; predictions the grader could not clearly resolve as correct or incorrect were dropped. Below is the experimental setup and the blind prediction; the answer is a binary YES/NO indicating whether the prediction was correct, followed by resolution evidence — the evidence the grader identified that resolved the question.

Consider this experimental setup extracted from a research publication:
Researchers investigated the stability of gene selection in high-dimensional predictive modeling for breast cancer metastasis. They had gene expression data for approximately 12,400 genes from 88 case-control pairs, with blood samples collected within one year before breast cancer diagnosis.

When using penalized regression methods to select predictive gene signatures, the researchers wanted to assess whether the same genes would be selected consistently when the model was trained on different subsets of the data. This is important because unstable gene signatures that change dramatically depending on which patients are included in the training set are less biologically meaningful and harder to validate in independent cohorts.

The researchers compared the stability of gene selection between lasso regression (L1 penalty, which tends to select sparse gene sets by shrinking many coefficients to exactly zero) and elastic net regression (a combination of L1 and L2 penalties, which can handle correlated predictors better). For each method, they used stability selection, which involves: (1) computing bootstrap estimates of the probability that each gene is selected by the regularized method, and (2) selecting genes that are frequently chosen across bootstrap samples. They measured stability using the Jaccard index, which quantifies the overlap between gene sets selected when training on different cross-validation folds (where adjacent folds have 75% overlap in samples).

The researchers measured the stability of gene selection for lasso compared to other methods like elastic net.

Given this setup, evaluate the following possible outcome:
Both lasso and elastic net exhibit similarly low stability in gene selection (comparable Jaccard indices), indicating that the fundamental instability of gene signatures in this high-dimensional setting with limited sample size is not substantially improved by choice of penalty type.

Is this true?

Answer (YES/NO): YES